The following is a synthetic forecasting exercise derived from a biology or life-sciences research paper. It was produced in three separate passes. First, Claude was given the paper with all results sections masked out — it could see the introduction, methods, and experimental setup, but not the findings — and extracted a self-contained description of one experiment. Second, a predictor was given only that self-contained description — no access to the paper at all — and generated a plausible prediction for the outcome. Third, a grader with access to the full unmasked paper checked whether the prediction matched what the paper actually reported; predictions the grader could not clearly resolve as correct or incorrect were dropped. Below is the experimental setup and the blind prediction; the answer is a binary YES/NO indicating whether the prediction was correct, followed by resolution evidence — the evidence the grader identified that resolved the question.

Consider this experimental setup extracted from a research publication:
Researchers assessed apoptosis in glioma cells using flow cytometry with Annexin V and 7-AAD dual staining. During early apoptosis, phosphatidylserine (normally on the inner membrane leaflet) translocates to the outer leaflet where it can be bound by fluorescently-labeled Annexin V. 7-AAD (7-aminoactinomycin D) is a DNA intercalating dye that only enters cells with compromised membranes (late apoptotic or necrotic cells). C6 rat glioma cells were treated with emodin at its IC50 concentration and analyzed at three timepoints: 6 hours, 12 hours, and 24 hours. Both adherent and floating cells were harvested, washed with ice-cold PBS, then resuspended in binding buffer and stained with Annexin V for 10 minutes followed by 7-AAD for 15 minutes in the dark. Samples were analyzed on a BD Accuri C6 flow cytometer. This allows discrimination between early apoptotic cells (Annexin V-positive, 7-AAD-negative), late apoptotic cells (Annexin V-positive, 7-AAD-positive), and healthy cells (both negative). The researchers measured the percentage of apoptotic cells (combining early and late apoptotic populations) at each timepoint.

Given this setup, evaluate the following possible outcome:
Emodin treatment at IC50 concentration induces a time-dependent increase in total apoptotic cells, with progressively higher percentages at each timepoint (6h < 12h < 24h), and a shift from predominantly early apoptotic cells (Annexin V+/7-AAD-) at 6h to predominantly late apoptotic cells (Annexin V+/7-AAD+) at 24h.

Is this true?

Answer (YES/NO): NO